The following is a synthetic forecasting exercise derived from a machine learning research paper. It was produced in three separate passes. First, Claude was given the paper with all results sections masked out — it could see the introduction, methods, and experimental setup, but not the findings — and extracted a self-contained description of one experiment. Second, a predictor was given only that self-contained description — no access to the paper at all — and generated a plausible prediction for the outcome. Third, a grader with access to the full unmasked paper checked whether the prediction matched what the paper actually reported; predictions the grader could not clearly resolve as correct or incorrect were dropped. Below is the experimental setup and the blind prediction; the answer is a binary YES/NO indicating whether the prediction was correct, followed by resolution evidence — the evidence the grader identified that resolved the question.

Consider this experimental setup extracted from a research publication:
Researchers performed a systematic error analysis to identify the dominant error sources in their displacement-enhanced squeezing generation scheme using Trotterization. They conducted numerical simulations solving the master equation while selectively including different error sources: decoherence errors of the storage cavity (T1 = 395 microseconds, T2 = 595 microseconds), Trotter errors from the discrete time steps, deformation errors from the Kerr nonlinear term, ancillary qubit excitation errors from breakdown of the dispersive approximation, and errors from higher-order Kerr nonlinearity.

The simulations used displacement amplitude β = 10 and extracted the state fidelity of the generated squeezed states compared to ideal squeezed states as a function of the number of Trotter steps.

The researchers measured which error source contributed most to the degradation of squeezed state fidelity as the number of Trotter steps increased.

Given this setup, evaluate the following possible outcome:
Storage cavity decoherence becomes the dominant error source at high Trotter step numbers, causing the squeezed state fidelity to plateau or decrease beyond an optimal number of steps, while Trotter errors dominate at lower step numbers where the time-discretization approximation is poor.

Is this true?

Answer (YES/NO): NO